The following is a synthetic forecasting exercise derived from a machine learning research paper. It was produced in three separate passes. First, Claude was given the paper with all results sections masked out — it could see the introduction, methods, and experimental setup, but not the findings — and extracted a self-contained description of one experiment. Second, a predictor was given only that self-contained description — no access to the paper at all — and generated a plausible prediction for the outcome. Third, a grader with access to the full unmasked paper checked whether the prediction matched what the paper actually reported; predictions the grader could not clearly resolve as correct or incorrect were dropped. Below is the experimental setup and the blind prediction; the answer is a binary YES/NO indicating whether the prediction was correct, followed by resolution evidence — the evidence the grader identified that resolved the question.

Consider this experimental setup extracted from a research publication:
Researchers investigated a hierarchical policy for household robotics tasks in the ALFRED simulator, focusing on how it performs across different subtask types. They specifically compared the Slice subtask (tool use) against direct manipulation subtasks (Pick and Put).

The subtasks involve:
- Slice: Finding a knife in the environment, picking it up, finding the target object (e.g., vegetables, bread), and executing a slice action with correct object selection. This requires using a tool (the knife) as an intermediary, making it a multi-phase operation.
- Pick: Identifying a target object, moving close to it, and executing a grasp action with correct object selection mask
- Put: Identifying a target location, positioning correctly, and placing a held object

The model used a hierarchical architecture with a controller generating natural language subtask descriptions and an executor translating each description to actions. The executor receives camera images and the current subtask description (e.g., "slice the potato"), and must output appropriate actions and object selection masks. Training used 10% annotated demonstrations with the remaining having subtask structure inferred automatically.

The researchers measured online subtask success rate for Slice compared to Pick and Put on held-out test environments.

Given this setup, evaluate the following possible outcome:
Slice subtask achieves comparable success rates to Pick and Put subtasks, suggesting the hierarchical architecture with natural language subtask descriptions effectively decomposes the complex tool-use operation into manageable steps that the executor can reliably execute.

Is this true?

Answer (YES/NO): YES